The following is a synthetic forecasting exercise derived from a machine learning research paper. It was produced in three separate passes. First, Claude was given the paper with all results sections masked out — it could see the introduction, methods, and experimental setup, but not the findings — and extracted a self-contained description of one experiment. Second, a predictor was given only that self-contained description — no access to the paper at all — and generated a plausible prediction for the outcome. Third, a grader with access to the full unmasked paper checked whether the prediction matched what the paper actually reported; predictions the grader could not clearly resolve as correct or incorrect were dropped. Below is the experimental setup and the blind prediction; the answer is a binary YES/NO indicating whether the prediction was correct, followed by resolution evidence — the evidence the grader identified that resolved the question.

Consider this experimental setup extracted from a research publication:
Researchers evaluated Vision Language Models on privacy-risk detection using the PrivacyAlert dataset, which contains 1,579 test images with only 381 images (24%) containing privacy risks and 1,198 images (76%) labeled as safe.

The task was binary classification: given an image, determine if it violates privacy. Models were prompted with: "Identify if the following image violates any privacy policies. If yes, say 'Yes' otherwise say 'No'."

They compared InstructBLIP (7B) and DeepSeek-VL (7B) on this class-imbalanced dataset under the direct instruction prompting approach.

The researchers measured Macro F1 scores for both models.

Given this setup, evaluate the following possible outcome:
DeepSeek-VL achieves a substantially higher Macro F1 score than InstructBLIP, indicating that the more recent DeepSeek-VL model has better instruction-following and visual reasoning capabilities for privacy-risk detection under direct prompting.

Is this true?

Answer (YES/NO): NO